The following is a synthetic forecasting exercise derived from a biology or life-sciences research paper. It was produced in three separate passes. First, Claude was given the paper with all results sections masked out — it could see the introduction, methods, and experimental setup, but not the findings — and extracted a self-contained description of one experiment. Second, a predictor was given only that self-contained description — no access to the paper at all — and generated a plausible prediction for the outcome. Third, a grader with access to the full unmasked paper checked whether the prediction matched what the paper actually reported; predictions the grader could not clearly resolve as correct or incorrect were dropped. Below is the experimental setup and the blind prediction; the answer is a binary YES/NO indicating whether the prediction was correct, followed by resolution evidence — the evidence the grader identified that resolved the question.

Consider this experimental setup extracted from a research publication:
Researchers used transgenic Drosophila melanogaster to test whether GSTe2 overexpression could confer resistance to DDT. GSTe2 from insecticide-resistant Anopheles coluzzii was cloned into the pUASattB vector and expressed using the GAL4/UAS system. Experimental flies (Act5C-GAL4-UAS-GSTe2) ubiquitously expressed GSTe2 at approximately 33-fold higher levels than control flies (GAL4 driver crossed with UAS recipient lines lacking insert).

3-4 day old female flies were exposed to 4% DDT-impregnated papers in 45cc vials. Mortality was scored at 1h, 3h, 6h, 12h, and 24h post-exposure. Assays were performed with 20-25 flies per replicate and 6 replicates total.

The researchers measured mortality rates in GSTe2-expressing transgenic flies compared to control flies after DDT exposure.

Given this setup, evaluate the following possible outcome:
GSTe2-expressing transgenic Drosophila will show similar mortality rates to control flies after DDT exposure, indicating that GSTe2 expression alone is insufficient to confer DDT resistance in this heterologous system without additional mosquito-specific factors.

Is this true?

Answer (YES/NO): NO